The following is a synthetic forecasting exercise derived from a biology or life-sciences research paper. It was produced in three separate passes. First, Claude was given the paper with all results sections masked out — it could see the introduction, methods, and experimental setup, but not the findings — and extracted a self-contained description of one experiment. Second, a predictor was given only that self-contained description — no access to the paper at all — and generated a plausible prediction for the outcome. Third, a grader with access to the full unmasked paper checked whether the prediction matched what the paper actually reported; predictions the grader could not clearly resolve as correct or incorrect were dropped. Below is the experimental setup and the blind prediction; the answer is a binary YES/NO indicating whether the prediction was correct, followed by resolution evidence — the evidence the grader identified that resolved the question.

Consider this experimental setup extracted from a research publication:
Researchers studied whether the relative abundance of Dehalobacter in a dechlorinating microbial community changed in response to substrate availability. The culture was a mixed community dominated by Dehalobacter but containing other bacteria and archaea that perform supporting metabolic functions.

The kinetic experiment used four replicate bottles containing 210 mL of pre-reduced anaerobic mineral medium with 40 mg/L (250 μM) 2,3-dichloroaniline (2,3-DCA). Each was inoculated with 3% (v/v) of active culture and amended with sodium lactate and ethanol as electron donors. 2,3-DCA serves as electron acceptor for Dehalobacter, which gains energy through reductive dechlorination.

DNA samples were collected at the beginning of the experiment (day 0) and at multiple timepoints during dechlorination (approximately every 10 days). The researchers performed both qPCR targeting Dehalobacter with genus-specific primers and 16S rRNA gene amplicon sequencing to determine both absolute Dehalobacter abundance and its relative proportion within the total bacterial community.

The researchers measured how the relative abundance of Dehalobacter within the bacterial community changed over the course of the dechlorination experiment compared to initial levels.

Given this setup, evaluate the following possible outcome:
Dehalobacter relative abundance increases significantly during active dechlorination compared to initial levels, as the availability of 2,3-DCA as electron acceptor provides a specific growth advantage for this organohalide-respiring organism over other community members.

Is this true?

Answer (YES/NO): YES